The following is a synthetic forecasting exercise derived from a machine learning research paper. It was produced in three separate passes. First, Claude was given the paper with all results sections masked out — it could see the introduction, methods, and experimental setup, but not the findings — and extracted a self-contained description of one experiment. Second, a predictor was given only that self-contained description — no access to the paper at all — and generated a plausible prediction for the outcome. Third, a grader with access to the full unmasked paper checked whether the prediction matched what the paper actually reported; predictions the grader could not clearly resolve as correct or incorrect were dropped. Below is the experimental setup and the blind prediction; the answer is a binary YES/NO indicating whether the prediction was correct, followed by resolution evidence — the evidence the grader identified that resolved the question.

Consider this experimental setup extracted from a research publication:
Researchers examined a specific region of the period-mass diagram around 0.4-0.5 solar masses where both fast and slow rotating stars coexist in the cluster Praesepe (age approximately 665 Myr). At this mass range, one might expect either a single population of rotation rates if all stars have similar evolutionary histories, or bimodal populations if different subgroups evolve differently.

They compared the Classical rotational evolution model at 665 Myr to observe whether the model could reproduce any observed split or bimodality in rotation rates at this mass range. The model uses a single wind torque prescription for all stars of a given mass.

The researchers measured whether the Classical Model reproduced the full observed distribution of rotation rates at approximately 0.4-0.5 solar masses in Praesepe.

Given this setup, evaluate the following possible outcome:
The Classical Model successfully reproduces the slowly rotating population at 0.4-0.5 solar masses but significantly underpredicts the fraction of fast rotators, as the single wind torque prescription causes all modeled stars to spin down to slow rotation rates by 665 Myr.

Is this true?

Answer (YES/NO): NO